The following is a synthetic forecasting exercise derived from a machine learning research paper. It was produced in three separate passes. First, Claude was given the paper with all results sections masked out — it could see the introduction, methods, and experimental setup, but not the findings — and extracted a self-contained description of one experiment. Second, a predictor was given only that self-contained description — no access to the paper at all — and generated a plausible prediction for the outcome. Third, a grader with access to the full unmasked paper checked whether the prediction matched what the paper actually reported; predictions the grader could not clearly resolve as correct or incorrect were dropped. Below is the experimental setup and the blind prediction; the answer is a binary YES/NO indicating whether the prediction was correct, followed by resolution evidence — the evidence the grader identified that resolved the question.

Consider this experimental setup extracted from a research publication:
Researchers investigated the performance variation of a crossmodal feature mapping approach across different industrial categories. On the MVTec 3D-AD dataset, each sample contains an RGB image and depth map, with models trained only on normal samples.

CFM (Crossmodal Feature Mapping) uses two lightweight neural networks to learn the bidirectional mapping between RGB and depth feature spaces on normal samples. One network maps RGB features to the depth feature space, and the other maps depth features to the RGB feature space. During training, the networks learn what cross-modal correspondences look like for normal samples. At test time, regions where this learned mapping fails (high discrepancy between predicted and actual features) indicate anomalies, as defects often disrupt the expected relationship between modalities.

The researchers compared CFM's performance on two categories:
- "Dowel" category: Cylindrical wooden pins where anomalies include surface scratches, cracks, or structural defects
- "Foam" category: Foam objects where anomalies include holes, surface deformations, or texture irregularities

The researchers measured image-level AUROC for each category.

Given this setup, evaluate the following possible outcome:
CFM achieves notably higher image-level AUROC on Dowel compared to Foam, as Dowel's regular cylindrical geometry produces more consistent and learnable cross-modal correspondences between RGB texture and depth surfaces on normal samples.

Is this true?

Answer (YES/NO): YES